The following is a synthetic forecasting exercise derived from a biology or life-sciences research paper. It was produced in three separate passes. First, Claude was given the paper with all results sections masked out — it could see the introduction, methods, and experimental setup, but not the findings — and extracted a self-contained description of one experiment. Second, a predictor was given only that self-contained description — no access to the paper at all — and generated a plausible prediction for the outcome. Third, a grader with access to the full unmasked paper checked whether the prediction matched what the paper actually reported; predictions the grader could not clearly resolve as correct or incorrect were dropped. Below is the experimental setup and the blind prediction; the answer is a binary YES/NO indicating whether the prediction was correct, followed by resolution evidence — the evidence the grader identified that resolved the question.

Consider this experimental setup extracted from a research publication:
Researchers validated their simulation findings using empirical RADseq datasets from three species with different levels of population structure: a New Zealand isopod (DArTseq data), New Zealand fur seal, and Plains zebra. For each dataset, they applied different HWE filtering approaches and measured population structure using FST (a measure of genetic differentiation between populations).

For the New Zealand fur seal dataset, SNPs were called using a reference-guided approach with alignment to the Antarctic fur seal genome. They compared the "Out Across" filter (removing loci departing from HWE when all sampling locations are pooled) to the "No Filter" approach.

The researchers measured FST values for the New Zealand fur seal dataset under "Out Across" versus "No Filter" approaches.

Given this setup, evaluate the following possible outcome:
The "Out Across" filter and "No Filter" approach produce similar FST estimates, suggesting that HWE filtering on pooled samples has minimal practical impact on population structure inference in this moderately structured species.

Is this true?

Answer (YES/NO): NO